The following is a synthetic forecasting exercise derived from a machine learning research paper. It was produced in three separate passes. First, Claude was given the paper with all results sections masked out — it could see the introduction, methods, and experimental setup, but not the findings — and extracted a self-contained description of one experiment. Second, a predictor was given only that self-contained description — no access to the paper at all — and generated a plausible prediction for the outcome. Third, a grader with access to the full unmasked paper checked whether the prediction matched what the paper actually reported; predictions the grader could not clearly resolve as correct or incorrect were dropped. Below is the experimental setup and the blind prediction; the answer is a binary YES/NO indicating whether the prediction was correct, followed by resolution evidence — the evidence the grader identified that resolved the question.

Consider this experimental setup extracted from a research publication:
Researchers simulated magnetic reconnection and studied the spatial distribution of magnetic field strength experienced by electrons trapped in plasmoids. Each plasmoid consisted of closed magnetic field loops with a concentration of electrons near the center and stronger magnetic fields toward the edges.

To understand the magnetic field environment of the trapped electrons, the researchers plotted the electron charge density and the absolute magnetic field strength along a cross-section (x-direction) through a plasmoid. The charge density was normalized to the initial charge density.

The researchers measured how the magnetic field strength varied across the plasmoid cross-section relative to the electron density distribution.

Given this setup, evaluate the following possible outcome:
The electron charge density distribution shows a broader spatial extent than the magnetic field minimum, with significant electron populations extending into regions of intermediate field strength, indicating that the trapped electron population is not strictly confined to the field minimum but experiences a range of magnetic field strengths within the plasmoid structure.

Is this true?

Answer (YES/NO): NO